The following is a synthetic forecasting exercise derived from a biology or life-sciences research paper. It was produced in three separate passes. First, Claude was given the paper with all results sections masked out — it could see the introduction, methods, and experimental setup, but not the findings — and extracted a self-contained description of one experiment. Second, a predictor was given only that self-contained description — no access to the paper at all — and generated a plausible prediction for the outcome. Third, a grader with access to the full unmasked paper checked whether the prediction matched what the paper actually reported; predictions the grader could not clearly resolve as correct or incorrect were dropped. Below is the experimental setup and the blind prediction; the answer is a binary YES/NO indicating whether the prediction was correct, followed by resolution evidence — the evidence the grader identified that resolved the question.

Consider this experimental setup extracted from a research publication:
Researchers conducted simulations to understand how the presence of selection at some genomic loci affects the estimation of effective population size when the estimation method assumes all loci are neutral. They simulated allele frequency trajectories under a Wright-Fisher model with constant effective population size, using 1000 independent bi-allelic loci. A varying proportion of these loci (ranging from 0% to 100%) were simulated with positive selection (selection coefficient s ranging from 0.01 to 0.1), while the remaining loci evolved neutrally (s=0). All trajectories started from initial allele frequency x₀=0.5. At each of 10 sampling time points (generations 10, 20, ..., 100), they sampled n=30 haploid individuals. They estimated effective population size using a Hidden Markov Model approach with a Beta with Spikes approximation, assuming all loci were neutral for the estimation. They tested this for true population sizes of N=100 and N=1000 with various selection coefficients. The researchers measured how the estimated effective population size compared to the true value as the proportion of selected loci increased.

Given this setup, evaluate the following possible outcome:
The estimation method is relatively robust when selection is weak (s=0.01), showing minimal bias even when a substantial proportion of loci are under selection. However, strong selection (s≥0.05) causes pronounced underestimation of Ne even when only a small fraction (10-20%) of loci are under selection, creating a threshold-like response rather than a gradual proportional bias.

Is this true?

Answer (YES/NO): NO